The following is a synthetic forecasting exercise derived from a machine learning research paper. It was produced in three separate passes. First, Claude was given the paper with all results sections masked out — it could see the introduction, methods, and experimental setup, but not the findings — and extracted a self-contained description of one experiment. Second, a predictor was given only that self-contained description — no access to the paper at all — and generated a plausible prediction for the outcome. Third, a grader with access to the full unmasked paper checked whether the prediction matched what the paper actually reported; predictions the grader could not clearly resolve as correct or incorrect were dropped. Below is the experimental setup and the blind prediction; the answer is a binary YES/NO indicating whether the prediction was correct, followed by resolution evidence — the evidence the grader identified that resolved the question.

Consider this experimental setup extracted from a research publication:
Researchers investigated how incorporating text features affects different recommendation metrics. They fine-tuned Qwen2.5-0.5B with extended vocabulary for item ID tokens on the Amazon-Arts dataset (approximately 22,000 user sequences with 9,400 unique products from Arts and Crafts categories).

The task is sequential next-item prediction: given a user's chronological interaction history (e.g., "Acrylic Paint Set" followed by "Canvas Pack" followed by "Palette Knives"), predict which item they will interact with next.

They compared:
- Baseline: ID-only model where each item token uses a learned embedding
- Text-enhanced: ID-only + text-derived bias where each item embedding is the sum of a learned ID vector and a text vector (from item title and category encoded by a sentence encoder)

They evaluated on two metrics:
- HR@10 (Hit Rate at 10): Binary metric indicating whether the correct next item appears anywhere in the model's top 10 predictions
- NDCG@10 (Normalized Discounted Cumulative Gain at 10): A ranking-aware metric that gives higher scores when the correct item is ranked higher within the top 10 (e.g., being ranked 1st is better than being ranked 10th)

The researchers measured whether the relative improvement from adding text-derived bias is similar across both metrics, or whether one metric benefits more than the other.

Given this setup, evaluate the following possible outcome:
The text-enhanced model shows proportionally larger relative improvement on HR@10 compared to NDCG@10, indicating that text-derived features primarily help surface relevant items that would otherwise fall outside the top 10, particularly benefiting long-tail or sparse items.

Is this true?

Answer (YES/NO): YES